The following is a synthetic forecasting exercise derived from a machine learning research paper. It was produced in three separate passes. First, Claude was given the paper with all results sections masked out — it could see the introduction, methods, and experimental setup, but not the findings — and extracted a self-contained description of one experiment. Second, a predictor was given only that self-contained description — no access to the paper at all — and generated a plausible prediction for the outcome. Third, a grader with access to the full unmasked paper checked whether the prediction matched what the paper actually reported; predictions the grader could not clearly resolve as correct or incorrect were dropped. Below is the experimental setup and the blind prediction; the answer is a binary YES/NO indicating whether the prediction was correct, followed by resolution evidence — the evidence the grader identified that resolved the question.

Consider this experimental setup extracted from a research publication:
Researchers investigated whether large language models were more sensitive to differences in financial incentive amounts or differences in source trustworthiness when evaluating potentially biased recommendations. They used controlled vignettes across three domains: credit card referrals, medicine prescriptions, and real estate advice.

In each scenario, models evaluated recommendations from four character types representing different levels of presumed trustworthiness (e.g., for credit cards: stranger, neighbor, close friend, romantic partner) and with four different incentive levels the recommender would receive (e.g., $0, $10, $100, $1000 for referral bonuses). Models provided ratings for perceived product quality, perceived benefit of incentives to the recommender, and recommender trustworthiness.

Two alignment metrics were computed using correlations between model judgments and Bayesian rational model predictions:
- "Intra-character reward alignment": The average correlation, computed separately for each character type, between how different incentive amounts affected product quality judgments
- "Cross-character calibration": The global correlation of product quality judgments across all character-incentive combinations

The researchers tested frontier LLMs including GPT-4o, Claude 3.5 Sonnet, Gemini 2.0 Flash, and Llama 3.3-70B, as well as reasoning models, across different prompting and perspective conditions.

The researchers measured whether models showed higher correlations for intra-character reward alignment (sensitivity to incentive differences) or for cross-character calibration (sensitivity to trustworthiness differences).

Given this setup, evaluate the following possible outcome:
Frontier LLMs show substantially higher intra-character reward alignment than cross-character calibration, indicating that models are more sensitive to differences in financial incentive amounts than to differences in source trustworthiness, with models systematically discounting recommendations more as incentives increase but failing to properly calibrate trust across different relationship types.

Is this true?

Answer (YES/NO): YES